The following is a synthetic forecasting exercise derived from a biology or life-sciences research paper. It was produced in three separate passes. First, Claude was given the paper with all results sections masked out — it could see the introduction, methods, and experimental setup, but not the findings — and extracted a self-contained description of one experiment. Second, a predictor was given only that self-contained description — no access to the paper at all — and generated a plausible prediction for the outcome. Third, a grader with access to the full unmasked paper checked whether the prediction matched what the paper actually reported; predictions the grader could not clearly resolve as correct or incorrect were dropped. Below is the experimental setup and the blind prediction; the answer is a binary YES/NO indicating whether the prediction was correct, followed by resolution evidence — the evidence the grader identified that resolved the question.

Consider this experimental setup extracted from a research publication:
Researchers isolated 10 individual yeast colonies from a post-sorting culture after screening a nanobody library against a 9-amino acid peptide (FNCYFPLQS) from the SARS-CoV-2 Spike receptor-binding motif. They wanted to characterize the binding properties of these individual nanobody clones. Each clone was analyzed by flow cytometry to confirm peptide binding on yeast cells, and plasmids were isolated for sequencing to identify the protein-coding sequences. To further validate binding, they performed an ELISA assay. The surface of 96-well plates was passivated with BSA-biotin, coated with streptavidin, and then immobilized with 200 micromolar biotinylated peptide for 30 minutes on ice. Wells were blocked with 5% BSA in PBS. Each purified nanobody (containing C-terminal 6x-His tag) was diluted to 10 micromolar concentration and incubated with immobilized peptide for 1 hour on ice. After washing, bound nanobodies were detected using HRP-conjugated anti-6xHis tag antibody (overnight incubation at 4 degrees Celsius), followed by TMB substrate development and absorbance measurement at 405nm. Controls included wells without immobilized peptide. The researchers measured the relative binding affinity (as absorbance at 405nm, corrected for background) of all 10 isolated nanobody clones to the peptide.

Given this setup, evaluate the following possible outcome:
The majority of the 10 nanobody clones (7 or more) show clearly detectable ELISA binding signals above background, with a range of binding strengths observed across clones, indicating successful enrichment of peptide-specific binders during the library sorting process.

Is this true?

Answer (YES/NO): YES